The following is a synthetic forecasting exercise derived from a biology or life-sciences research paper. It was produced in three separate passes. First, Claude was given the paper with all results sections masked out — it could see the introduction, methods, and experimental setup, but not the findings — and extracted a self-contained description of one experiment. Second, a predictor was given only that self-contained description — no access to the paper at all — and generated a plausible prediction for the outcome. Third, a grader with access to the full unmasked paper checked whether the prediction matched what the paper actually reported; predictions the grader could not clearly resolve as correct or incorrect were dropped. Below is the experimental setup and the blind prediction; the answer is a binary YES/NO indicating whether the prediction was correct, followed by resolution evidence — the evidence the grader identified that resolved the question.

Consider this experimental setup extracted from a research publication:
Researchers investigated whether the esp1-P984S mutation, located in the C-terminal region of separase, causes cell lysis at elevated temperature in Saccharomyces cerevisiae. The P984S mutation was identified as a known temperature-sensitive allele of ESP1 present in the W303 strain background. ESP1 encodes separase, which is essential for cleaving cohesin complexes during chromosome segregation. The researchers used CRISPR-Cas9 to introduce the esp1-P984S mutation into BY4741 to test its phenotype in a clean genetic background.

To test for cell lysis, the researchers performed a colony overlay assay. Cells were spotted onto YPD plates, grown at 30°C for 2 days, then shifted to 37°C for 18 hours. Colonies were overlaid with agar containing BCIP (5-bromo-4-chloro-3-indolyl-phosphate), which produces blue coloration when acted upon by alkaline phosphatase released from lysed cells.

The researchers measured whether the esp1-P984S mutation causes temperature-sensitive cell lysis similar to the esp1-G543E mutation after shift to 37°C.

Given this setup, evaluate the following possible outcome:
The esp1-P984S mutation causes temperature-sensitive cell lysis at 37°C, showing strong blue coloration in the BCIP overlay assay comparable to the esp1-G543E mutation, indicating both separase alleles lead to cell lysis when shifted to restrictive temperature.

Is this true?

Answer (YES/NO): NO